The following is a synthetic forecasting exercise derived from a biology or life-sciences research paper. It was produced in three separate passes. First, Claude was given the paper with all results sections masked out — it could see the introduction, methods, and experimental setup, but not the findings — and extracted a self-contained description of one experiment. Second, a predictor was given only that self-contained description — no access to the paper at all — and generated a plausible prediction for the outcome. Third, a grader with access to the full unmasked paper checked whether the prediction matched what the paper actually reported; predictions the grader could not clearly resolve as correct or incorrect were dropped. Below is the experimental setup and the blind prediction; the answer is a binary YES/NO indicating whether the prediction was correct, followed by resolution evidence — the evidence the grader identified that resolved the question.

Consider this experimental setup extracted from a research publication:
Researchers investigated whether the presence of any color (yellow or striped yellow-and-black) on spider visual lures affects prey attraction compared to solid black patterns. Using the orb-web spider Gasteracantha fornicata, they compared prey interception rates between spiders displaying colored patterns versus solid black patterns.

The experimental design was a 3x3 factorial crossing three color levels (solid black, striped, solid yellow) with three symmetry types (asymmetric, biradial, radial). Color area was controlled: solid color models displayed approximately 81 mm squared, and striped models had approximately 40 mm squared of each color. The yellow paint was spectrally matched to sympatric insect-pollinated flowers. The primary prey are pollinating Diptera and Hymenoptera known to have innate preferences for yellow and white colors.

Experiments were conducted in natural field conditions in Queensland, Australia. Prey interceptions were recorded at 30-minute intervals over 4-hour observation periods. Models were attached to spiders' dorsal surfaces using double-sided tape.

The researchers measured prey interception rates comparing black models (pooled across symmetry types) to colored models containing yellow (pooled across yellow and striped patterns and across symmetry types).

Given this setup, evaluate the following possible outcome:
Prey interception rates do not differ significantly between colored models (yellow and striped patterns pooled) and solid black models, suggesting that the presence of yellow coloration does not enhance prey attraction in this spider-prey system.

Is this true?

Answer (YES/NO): NO